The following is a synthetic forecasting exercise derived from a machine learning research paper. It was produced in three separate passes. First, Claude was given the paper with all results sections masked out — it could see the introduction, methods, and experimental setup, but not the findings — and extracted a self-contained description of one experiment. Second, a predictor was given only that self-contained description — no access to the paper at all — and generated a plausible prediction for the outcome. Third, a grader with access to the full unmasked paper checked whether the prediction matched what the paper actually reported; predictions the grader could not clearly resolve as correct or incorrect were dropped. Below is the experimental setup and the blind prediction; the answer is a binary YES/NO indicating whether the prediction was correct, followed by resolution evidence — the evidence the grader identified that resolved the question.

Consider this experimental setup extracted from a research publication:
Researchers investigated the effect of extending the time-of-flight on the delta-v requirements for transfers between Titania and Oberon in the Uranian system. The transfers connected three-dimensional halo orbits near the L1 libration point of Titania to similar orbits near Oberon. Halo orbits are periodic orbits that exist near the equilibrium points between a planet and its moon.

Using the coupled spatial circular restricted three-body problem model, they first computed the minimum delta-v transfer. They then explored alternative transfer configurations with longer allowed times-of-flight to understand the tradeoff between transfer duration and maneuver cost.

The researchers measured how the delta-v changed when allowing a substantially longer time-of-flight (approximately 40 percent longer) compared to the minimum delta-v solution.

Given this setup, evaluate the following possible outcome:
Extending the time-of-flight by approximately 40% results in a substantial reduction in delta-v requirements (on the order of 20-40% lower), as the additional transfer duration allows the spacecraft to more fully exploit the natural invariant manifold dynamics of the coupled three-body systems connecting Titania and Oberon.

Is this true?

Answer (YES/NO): NO